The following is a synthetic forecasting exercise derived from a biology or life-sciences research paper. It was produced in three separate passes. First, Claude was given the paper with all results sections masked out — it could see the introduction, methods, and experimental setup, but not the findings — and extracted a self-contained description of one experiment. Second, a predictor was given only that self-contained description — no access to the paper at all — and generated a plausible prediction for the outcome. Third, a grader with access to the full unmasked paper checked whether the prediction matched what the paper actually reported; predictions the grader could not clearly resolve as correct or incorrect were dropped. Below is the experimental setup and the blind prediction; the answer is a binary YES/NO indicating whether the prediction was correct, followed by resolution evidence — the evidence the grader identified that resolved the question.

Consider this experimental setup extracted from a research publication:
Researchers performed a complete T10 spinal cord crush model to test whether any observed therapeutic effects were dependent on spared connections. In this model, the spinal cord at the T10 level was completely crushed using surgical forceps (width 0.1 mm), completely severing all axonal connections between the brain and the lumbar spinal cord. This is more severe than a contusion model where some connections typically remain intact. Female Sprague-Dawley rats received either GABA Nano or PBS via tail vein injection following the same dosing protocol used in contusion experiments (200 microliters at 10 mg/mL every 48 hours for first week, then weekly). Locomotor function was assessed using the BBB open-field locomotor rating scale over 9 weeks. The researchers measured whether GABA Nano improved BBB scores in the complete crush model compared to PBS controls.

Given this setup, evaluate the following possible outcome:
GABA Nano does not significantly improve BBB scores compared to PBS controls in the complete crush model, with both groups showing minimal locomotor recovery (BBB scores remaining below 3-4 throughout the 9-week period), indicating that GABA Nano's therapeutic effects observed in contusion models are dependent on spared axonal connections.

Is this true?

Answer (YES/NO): YES